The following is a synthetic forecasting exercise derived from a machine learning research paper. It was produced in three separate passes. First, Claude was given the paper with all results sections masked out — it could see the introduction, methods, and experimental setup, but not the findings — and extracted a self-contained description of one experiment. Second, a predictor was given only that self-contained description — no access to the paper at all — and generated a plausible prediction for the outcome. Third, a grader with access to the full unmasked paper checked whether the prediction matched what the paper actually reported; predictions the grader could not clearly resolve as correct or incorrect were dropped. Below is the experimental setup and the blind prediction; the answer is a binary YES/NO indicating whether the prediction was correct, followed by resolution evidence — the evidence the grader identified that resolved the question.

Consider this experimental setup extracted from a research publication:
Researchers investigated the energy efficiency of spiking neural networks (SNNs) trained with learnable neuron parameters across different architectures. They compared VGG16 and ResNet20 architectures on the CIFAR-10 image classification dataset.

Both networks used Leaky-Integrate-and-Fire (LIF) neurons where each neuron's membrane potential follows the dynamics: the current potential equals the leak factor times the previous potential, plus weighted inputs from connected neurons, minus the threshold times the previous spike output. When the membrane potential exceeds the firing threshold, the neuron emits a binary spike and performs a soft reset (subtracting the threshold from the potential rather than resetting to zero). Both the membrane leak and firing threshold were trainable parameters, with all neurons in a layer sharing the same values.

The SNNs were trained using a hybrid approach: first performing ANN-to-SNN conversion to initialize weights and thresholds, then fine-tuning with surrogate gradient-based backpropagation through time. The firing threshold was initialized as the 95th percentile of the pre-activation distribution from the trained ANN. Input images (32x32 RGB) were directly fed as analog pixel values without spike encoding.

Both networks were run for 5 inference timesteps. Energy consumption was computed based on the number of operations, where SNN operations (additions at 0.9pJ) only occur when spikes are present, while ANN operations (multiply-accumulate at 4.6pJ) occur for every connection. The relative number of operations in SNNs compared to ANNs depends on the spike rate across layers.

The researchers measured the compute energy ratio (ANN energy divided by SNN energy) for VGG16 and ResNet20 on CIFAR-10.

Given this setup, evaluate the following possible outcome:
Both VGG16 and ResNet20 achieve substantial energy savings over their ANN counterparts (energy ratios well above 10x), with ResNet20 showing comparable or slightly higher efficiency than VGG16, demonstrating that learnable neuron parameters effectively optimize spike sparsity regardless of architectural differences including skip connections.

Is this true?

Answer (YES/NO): NO